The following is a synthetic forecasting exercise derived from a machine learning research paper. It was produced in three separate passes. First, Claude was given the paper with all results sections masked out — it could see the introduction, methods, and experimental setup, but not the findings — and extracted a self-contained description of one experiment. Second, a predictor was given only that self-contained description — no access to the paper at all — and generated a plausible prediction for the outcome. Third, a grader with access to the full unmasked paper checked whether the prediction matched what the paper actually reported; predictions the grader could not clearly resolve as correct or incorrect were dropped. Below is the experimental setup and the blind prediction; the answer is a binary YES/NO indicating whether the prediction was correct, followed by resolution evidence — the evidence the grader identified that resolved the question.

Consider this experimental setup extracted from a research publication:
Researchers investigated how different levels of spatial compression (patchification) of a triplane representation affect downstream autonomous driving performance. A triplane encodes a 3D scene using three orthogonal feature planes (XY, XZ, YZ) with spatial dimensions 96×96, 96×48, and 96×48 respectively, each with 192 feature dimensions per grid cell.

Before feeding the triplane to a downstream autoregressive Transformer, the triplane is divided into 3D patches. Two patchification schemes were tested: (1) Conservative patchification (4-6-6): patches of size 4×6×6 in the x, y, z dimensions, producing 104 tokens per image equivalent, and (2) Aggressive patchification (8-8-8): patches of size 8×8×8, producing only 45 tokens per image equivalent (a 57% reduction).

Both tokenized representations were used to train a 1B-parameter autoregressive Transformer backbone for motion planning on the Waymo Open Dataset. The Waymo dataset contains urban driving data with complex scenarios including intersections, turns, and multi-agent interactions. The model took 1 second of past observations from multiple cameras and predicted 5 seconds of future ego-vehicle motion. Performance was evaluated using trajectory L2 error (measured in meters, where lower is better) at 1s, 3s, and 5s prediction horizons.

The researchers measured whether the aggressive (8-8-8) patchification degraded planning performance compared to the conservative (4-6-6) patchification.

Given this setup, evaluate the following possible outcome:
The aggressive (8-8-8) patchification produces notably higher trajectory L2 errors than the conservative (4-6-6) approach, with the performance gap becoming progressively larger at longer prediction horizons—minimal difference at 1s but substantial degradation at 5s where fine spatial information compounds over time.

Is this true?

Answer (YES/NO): NO